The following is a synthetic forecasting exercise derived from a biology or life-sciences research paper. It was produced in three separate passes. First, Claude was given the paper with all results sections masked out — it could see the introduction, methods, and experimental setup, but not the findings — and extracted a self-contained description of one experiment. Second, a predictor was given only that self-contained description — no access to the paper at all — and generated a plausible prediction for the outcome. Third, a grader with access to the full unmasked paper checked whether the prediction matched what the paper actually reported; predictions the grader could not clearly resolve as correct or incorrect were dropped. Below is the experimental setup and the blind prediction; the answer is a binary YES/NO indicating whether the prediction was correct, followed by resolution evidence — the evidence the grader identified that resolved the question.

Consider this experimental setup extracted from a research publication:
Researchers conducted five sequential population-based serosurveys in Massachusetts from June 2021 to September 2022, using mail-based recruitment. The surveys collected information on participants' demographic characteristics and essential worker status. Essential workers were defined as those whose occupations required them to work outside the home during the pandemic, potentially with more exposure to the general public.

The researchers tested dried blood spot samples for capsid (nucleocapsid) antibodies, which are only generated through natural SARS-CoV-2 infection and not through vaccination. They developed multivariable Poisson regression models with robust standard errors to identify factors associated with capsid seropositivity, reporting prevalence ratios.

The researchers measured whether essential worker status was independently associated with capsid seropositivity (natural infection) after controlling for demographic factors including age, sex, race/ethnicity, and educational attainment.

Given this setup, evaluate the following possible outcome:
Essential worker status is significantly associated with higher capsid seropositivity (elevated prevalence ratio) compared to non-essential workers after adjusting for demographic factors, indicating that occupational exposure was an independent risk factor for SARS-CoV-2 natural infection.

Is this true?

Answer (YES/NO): NO